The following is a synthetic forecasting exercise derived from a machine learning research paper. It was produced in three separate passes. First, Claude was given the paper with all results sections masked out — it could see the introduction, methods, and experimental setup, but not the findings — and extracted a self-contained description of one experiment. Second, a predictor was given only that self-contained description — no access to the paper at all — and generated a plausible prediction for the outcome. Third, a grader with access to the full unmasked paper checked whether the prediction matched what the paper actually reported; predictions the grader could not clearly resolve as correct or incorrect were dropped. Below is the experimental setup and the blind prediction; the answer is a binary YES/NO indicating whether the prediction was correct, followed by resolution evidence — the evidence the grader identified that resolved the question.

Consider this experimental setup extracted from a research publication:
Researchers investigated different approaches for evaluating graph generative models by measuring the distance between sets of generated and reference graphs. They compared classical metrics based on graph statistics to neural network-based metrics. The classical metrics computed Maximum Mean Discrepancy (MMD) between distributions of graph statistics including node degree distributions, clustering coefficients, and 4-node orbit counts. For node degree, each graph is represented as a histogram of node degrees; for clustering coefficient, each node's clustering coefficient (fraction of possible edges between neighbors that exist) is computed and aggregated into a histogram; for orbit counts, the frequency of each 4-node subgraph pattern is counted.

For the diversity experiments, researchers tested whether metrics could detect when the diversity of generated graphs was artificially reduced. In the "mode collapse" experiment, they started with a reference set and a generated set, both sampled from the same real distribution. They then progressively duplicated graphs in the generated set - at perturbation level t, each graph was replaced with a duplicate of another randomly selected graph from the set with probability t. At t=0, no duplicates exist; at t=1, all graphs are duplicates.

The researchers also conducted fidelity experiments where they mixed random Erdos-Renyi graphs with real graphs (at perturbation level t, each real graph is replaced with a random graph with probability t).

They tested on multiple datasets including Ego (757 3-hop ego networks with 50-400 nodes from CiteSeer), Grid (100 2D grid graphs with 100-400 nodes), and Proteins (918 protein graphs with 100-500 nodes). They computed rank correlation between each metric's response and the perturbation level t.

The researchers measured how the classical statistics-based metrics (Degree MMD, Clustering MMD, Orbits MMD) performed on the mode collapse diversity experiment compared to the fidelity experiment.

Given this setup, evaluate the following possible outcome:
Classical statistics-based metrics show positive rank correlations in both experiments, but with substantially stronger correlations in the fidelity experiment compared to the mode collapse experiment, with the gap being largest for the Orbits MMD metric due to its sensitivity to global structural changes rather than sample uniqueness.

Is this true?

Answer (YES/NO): NO